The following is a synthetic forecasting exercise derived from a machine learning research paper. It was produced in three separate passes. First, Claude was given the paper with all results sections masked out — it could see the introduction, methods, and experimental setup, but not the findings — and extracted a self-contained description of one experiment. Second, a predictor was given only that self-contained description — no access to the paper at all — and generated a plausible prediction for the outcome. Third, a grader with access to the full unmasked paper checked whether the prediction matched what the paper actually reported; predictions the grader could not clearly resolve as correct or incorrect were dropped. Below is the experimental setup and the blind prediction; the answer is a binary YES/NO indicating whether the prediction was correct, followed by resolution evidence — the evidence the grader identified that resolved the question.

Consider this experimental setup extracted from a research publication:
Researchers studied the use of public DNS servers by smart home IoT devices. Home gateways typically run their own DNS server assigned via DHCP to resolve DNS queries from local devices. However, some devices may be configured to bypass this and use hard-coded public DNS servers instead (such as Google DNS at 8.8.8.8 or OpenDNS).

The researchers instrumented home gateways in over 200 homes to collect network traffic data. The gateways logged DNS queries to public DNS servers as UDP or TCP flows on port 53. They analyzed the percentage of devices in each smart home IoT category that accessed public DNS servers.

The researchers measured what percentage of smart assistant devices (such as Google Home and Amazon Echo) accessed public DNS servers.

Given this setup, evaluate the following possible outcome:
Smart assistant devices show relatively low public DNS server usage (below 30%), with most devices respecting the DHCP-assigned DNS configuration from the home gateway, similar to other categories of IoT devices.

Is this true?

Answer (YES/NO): NO